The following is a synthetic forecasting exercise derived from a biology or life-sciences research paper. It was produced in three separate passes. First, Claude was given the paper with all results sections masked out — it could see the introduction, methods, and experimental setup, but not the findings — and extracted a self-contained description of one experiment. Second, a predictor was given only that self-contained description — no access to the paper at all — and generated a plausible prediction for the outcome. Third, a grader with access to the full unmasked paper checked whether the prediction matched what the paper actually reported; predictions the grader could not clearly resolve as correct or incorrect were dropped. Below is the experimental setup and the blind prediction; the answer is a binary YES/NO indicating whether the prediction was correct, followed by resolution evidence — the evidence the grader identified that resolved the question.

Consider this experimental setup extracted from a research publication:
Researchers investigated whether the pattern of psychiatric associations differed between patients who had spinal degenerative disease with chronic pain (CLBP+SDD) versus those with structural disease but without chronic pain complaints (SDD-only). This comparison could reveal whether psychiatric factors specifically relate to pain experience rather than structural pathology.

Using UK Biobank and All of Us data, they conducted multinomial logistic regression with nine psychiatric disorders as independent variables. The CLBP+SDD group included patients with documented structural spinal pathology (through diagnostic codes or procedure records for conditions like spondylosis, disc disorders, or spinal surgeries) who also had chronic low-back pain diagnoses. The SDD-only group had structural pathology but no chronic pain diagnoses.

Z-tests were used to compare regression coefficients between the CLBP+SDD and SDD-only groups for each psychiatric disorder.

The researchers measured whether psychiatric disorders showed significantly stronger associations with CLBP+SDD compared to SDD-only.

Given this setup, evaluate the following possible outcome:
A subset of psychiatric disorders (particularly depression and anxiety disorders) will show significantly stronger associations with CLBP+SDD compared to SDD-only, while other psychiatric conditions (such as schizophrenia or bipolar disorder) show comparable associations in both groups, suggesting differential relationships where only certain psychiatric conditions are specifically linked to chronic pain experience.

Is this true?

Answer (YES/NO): NO